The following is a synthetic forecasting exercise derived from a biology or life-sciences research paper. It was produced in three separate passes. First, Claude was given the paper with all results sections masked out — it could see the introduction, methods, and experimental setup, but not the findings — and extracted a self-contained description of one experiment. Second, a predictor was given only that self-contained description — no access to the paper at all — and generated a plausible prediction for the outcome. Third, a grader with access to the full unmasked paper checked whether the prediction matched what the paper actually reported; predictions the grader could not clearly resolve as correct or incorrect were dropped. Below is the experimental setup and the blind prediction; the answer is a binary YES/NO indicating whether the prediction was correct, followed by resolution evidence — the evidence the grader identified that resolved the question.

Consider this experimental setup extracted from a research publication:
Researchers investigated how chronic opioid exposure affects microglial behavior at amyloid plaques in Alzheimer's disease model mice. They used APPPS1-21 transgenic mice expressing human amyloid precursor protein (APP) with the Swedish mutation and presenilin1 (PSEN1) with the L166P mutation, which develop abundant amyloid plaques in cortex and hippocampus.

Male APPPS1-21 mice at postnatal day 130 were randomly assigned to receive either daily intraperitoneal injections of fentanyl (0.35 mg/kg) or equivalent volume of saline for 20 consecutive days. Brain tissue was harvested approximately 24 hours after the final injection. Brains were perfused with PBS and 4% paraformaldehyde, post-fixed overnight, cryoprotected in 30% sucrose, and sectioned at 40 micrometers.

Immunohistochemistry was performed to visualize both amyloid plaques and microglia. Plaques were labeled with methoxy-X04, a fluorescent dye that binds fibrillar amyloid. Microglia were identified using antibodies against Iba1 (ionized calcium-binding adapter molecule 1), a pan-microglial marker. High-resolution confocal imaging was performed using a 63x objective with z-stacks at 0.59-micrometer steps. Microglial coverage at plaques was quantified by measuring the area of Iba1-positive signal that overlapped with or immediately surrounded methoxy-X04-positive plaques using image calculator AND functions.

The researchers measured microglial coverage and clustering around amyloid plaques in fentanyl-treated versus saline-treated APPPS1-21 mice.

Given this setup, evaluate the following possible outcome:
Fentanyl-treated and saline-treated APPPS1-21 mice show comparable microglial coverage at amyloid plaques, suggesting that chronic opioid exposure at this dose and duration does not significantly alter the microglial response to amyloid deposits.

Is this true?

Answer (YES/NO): NO